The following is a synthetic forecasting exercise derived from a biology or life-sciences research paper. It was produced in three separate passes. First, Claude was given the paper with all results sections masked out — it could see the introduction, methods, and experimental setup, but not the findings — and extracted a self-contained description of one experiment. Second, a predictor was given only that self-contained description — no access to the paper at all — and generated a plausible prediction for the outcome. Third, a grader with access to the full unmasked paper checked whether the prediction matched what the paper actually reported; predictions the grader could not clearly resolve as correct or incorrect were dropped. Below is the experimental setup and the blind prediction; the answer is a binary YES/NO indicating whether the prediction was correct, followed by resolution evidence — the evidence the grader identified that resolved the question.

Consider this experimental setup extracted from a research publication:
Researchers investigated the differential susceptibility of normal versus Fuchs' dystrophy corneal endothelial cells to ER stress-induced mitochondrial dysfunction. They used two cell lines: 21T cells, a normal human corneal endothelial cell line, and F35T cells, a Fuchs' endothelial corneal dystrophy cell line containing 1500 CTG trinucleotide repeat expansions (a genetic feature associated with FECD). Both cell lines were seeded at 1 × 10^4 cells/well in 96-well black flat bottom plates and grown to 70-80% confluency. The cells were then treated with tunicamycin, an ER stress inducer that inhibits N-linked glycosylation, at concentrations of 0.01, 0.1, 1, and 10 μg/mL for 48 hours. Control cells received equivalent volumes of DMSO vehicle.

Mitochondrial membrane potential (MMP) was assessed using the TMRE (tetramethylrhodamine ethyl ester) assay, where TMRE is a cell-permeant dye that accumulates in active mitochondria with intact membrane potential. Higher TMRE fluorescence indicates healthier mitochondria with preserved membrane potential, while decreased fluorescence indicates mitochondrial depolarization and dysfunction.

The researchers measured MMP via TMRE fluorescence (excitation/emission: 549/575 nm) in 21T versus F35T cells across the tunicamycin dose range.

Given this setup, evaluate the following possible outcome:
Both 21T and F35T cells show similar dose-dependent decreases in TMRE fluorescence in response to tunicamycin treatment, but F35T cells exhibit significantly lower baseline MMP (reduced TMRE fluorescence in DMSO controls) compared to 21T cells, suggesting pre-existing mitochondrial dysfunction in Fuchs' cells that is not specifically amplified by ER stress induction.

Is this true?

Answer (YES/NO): NO